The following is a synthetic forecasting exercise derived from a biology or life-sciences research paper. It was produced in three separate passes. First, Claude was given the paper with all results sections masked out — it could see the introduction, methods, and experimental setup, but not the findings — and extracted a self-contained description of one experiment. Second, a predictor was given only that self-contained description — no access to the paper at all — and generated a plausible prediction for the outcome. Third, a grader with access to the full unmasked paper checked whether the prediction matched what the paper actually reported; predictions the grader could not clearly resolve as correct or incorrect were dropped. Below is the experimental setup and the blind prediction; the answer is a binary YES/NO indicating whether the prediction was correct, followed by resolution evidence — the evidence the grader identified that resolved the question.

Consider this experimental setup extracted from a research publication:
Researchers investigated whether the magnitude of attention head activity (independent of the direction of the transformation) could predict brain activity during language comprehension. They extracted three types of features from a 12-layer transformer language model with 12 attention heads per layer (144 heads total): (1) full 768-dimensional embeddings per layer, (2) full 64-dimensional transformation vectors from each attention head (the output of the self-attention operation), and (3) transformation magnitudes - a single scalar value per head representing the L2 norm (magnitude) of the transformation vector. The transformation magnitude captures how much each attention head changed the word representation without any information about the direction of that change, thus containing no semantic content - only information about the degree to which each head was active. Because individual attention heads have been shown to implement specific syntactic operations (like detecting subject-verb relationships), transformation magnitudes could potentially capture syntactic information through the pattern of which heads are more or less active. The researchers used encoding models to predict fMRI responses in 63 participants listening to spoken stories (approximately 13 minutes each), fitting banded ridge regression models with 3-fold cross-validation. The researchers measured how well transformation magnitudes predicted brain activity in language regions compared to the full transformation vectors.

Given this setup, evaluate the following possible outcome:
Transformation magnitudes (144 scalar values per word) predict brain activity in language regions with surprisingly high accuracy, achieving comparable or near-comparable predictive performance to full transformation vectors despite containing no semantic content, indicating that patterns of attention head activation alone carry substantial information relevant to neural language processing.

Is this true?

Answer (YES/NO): NO